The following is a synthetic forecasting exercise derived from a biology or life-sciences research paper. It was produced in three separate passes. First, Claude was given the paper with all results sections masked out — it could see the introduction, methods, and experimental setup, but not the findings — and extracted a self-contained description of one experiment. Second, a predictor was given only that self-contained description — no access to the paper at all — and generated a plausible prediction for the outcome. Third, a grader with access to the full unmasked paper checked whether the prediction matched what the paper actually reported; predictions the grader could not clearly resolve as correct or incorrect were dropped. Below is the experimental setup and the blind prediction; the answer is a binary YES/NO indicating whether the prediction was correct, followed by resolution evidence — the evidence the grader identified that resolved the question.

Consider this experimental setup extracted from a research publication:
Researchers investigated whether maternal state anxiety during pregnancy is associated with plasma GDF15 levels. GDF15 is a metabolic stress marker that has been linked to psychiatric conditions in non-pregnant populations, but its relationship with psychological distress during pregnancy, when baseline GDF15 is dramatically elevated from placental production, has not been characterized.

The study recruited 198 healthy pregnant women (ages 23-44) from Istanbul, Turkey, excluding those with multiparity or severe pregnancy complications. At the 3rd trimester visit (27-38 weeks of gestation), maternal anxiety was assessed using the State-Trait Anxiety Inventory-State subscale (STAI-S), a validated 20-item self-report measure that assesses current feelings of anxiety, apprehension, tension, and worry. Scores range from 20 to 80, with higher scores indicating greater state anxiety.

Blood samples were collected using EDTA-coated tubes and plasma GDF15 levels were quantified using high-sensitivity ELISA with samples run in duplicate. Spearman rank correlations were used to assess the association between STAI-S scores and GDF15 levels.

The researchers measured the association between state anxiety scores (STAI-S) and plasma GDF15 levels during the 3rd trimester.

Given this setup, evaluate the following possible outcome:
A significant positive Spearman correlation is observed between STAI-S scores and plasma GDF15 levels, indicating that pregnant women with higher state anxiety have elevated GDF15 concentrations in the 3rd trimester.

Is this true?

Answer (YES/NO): NO